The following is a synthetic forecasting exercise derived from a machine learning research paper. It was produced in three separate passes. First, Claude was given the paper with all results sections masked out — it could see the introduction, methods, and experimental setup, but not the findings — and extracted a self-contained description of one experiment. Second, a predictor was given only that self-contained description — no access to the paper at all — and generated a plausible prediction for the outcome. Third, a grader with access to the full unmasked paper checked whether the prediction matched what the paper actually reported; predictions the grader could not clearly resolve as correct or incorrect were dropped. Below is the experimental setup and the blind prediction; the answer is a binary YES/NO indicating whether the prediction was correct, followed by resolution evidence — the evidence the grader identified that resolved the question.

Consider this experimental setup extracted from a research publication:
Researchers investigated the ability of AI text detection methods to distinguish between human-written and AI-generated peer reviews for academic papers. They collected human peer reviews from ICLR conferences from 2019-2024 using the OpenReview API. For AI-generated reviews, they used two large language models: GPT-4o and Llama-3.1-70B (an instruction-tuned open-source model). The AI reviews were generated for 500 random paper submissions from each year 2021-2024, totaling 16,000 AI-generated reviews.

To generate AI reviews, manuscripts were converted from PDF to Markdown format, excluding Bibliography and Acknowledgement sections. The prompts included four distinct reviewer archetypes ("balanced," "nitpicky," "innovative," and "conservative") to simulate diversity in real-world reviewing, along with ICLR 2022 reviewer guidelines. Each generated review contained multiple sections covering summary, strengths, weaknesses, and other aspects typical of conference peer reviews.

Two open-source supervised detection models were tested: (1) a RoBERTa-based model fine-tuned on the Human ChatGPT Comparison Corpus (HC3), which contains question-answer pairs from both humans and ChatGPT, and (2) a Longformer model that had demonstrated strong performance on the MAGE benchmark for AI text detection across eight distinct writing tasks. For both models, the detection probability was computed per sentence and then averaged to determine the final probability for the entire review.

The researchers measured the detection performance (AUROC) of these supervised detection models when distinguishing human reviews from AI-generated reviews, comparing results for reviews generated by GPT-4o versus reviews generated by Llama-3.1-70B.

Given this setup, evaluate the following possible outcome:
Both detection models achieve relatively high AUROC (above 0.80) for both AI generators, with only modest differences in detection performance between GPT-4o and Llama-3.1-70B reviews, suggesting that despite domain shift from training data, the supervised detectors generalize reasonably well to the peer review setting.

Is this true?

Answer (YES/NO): NO